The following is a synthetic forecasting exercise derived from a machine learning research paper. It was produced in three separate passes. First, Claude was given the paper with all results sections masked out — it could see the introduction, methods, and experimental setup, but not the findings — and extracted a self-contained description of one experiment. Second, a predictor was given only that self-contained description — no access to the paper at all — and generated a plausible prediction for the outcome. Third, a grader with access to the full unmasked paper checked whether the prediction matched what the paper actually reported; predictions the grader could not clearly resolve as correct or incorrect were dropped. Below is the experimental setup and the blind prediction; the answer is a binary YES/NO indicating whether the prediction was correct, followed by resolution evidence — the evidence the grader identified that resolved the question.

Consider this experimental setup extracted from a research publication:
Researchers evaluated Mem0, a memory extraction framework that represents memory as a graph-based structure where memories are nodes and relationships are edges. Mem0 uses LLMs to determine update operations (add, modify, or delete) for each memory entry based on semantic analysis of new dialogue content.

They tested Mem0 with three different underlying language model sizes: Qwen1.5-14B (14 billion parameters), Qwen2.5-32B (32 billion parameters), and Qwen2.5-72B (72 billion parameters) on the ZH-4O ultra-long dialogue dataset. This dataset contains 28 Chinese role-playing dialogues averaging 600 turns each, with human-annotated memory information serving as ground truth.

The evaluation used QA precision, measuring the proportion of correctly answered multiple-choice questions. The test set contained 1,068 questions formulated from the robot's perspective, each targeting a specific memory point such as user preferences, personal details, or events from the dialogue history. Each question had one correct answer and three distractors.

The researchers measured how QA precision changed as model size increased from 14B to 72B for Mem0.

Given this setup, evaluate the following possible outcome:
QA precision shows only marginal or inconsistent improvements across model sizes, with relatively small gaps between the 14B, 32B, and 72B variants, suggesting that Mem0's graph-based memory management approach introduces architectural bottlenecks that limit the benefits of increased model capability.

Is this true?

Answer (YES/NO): NO